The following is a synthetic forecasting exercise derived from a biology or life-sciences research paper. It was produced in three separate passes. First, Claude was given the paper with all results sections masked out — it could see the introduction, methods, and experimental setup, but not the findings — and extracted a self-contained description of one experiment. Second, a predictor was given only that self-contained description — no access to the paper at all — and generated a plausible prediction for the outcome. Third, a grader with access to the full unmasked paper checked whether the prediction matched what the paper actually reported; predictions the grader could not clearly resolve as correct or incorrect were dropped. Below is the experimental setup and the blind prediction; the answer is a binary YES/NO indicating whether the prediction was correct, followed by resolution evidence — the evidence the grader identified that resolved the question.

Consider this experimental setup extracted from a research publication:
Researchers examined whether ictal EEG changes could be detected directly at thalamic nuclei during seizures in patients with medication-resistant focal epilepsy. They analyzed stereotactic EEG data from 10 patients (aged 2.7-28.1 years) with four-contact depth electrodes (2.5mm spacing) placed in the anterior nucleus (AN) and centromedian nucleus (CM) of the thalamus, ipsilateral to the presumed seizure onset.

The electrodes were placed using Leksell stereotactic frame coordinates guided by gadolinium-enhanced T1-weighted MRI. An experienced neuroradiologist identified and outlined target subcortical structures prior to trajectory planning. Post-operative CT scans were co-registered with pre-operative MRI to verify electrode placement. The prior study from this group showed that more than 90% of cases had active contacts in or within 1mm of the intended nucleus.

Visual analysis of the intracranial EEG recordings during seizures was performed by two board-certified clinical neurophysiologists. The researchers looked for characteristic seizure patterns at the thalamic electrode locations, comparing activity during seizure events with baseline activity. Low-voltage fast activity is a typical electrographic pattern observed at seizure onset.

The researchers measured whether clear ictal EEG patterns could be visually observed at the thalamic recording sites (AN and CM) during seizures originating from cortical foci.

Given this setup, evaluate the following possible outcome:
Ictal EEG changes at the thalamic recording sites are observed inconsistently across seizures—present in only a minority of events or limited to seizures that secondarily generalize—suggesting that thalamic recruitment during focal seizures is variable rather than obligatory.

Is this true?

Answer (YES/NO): NO